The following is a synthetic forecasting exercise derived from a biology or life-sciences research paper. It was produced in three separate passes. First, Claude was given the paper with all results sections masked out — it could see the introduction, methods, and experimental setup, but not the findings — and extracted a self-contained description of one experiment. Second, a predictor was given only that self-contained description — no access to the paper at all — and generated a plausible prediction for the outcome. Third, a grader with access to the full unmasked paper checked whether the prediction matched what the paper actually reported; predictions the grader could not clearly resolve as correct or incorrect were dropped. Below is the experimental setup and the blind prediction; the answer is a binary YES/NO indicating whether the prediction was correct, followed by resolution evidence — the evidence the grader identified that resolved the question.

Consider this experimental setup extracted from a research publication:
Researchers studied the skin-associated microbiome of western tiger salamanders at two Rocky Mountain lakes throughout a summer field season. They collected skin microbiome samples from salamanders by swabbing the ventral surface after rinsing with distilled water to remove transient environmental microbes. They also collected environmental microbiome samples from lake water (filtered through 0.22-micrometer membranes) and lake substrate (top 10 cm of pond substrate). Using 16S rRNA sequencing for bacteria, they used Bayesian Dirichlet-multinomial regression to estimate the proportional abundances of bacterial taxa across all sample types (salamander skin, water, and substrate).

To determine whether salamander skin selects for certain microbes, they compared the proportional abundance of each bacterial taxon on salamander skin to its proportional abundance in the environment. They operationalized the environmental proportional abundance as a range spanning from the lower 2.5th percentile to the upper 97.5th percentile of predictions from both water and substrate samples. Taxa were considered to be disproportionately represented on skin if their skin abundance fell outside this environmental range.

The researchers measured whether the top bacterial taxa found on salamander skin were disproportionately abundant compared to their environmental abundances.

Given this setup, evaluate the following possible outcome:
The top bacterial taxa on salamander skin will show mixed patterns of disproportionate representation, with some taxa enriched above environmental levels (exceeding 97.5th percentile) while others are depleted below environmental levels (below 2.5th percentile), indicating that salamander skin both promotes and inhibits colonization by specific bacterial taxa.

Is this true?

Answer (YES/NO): NO